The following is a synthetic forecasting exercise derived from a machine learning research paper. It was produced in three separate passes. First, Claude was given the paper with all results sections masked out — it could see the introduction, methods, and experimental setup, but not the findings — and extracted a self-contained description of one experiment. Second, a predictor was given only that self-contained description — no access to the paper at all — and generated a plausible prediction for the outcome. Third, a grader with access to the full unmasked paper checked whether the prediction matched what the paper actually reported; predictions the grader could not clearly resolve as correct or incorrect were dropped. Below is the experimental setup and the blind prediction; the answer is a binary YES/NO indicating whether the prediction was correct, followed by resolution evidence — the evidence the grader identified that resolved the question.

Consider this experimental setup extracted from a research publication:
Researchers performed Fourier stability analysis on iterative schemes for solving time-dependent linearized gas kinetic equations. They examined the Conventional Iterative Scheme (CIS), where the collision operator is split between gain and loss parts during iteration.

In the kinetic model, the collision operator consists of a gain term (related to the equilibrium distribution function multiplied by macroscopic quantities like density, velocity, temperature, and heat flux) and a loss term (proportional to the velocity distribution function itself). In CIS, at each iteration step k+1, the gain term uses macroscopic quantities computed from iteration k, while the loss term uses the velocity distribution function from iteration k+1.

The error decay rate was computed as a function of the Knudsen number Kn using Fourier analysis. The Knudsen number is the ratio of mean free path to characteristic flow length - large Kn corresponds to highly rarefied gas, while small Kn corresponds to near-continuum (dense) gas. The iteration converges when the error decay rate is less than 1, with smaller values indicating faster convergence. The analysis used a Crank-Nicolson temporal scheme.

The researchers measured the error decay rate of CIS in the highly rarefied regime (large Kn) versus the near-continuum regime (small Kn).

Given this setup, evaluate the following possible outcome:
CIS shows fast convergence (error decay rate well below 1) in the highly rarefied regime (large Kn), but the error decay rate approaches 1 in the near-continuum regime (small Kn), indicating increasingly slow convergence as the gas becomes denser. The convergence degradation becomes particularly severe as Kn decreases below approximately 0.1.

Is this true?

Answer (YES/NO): YES